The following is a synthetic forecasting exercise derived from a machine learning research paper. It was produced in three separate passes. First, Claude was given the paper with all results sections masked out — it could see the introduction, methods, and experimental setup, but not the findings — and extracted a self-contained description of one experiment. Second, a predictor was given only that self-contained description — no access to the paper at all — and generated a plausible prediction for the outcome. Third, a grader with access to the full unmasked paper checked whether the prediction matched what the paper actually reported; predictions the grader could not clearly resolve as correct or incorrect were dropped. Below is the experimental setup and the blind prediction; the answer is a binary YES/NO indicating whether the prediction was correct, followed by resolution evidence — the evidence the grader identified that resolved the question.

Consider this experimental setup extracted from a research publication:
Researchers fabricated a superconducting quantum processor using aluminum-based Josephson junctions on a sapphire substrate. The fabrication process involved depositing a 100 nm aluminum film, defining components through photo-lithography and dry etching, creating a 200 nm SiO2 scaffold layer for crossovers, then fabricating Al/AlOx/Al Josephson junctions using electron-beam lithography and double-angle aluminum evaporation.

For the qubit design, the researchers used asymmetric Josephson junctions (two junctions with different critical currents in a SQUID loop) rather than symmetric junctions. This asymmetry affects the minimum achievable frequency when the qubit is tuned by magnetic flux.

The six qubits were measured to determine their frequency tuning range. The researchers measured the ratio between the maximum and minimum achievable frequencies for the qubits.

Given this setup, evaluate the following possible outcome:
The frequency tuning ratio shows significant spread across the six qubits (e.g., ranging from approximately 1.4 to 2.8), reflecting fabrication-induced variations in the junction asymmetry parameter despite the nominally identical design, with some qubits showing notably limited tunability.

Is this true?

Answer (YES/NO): NO